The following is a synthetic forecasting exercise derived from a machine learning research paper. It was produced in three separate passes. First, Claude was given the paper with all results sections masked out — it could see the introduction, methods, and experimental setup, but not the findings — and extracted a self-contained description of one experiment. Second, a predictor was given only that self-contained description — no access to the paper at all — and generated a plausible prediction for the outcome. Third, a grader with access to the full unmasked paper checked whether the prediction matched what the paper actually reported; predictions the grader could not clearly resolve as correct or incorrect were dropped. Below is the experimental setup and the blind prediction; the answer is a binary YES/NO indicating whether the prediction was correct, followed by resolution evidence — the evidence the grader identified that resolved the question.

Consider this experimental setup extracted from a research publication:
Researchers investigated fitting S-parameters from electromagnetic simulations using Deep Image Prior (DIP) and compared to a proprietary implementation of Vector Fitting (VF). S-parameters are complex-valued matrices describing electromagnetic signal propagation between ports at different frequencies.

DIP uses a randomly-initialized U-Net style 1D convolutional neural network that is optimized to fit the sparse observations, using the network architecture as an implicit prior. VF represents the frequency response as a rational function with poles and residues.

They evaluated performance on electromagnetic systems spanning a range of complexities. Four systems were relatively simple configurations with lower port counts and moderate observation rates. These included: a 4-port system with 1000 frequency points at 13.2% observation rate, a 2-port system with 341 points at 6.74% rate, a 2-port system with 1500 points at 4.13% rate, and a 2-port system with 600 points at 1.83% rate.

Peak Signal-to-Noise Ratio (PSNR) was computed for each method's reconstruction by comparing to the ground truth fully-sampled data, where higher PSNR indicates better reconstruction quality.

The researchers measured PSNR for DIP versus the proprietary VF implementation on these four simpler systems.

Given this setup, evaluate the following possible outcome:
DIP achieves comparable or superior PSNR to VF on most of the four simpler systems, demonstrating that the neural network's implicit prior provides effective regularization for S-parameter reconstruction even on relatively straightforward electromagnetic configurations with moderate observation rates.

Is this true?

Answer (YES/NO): NO